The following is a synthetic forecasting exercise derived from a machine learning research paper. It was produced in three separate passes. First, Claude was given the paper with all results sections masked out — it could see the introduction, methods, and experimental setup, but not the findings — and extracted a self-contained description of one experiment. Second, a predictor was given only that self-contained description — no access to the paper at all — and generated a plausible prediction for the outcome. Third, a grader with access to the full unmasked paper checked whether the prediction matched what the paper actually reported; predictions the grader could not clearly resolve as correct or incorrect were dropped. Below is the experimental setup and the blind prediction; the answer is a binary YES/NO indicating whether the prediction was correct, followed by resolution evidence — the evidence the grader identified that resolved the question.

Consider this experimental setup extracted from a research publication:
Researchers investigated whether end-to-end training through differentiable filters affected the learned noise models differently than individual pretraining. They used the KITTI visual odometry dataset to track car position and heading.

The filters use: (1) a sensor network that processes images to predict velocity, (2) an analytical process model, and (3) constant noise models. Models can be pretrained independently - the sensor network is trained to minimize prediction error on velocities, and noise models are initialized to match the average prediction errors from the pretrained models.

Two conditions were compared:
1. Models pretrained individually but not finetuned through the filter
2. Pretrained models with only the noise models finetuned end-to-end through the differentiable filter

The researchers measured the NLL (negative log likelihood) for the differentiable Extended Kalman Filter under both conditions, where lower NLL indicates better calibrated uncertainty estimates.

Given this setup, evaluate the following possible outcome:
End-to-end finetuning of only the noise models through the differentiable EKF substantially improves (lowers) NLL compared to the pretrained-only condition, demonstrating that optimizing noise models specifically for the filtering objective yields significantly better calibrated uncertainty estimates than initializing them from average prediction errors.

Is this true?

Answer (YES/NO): YES